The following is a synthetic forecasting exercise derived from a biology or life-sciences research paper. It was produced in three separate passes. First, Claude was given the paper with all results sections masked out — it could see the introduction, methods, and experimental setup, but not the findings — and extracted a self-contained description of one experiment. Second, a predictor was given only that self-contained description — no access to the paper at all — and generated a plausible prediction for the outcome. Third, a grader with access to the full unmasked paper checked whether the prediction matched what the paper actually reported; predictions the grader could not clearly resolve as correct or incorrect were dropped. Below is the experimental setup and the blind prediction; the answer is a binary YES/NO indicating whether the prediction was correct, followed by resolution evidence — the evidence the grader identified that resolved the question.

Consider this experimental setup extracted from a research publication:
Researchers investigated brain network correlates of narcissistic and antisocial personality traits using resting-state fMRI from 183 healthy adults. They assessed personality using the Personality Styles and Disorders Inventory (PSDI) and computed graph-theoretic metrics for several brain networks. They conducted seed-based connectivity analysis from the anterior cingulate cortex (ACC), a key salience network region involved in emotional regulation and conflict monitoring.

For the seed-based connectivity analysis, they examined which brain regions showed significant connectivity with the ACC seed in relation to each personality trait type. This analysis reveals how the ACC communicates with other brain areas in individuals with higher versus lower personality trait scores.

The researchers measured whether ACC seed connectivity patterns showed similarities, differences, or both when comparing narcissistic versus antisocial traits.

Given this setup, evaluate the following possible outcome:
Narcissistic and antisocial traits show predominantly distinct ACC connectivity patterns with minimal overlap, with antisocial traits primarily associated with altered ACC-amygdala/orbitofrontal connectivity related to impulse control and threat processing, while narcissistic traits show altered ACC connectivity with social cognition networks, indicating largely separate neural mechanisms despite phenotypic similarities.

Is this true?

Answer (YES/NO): NO